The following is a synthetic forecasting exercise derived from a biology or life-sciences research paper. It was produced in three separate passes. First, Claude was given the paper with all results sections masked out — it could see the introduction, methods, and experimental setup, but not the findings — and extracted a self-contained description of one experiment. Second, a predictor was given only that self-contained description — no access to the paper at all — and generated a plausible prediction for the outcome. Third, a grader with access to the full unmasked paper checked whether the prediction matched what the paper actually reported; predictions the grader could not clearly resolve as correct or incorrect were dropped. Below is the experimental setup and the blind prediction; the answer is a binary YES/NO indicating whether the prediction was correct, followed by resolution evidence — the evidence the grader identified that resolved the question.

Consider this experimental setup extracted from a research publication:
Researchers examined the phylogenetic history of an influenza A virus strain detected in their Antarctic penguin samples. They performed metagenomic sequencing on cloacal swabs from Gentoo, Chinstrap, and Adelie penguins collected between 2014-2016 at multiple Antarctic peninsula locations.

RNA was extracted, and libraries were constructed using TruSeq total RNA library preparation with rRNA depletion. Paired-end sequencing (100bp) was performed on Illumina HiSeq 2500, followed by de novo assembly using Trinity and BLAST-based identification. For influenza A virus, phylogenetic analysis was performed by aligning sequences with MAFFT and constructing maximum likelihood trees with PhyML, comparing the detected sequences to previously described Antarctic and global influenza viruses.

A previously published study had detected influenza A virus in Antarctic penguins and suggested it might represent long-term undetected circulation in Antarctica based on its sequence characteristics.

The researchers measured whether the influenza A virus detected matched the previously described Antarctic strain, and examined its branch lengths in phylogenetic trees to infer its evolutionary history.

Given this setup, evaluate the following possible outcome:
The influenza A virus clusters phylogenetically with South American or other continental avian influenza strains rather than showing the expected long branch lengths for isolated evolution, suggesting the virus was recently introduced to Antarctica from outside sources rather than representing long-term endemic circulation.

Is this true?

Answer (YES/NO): NO